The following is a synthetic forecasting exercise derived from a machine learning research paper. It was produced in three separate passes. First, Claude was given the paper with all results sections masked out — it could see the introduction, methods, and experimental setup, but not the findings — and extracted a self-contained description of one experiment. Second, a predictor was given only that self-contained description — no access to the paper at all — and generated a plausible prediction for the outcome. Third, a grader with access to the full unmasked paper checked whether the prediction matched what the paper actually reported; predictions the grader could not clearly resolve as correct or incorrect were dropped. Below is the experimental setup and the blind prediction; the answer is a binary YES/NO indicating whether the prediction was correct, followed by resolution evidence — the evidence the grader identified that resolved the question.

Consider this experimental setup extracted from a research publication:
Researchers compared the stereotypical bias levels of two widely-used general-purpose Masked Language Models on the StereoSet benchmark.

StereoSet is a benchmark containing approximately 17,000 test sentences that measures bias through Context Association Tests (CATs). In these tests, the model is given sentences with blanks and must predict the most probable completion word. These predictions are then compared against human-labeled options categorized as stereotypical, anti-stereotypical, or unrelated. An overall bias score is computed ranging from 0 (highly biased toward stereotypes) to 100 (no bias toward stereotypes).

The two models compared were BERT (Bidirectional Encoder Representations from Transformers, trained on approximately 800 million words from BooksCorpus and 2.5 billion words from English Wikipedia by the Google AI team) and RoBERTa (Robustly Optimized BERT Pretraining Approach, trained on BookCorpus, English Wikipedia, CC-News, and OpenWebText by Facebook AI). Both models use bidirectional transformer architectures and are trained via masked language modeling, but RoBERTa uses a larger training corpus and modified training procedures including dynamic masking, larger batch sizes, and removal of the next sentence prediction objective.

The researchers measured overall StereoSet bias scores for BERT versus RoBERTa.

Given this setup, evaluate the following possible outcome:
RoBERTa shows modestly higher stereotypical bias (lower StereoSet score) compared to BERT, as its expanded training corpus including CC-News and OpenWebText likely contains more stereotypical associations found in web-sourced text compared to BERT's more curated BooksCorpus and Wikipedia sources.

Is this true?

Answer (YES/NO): NO